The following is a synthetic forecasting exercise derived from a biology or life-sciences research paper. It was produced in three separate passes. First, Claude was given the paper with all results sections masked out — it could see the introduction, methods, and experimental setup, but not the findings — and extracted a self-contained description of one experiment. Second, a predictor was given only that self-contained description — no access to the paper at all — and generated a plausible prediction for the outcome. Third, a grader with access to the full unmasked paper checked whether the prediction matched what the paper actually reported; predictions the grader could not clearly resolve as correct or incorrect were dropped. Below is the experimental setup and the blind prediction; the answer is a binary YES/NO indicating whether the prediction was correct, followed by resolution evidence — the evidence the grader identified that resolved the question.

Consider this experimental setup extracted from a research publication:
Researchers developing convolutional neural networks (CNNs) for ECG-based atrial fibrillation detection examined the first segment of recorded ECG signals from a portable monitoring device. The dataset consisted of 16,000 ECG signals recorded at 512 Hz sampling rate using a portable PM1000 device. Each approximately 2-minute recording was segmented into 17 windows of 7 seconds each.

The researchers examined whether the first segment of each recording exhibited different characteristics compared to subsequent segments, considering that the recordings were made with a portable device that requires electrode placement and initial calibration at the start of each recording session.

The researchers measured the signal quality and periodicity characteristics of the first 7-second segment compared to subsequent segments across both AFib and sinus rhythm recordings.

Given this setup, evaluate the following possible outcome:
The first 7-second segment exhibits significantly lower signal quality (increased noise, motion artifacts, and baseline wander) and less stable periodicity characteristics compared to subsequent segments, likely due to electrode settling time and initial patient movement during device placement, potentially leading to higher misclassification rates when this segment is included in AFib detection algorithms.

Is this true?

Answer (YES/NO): YES